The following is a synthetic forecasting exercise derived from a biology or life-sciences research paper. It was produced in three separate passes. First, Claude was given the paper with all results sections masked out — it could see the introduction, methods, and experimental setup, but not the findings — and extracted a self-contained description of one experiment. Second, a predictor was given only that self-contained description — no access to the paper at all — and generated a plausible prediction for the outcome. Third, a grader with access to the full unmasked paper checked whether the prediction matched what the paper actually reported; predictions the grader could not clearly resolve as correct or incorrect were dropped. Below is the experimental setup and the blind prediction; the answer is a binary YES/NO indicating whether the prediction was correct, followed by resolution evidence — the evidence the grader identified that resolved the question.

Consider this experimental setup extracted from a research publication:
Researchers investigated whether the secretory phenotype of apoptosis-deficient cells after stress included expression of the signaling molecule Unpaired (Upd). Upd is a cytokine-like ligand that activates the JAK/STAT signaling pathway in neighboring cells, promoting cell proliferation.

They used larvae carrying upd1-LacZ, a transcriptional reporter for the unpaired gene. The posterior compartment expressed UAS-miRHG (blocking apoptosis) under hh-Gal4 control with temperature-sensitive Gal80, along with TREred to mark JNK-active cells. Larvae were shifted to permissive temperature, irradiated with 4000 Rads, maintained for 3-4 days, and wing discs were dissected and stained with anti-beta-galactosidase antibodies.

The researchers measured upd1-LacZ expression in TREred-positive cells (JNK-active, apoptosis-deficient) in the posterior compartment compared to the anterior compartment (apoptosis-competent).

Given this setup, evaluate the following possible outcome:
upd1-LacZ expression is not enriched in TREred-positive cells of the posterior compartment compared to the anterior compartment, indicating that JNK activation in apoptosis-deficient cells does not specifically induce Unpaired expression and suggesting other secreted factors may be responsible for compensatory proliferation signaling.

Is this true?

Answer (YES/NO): NO